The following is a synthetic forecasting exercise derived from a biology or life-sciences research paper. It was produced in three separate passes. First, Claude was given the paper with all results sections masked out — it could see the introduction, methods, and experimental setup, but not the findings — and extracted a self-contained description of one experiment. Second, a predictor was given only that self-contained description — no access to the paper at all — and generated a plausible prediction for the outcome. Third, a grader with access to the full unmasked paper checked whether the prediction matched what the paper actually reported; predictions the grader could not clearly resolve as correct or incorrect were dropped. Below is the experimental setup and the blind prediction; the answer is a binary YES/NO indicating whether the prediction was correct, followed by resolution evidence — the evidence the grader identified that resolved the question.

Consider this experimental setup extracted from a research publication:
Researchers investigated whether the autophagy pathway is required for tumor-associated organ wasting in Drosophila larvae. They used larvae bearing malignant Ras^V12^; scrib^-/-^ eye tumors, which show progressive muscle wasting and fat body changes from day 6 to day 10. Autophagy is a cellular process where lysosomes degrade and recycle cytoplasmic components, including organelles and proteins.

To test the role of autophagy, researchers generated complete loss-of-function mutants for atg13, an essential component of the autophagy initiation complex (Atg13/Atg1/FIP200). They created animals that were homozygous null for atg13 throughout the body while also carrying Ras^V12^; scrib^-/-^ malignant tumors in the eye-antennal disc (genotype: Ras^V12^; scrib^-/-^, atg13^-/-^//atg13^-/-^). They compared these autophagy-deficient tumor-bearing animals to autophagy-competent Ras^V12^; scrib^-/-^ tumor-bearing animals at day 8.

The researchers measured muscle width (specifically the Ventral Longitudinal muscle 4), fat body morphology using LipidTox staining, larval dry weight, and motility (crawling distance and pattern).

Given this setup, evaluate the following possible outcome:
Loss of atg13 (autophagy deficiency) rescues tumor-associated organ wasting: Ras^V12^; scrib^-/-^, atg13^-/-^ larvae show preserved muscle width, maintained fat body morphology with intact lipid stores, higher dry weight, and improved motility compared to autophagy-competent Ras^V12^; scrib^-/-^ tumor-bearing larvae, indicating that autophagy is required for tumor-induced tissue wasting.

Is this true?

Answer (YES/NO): YES